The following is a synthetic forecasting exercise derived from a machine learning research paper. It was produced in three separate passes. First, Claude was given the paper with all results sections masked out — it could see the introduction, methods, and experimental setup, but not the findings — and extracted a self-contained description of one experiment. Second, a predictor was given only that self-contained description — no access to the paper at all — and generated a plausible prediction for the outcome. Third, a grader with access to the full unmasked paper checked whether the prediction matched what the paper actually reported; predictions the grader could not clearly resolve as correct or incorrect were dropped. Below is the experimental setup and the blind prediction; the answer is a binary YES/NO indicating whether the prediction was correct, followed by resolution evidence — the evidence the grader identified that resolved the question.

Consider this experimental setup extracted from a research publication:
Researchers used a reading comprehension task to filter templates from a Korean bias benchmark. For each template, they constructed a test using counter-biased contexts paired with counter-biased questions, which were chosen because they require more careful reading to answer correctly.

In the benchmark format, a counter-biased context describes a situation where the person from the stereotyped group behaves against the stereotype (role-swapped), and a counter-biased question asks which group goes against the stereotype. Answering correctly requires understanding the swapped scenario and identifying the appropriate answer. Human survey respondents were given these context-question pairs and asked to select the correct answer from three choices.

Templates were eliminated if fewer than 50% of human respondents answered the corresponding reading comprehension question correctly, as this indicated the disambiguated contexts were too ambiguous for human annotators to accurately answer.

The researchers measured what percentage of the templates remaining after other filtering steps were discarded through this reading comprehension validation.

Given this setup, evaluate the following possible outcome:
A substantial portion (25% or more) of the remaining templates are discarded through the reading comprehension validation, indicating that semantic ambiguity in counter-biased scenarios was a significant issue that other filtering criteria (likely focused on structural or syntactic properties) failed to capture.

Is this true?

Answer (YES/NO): NO